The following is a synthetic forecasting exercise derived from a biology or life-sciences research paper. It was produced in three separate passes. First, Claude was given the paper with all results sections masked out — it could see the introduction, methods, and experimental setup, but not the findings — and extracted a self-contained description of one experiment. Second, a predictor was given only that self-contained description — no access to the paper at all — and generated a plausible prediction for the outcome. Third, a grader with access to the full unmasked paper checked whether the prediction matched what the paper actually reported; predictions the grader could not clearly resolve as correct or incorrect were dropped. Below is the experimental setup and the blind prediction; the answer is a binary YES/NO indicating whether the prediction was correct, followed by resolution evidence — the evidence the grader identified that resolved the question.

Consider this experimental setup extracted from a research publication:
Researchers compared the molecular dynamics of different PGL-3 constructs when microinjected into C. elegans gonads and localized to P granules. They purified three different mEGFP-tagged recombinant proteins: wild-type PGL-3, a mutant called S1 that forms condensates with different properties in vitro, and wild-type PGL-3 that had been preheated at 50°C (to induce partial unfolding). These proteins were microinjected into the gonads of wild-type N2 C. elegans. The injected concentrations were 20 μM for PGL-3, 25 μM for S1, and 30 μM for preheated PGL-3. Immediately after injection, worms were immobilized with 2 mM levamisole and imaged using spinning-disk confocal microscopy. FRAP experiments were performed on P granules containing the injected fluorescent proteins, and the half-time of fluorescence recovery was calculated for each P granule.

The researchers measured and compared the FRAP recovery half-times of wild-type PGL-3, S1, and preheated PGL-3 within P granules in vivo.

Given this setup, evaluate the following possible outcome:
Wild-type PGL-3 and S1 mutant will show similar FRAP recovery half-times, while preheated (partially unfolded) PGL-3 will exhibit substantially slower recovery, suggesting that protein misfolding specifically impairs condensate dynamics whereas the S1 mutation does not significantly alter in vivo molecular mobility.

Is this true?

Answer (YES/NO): NO